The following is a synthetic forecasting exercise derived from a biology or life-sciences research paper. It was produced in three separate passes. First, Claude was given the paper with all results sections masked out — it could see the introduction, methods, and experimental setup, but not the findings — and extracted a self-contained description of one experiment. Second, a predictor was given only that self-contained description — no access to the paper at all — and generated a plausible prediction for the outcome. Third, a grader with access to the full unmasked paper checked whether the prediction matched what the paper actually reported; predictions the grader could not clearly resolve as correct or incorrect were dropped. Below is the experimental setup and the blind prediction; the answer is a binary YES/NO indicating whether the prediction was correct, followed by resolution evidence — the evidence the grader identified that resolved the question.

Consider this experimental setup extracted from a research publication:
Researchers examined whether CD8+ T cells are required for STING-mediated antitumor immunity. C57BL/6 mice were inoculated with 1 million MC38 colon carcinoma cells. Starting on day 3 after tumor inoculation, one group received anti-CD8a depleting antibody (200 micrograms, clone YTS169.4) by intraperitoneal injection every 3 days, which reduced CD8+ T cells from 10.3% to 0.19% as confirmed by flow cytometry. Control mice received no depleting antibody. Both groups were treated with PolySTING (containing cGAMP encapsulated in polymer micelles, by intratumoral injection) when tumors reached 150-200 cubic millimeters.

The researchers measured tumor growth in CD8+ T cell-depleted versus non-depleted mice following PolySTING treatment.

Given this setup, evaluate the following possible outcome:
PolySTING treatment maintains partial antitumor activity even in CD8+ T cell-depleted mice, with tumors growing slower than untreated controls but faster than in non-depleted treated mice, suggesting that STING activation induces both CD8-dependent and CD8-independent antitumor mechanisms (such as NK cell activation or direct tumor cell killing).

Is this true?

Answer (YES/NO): NO